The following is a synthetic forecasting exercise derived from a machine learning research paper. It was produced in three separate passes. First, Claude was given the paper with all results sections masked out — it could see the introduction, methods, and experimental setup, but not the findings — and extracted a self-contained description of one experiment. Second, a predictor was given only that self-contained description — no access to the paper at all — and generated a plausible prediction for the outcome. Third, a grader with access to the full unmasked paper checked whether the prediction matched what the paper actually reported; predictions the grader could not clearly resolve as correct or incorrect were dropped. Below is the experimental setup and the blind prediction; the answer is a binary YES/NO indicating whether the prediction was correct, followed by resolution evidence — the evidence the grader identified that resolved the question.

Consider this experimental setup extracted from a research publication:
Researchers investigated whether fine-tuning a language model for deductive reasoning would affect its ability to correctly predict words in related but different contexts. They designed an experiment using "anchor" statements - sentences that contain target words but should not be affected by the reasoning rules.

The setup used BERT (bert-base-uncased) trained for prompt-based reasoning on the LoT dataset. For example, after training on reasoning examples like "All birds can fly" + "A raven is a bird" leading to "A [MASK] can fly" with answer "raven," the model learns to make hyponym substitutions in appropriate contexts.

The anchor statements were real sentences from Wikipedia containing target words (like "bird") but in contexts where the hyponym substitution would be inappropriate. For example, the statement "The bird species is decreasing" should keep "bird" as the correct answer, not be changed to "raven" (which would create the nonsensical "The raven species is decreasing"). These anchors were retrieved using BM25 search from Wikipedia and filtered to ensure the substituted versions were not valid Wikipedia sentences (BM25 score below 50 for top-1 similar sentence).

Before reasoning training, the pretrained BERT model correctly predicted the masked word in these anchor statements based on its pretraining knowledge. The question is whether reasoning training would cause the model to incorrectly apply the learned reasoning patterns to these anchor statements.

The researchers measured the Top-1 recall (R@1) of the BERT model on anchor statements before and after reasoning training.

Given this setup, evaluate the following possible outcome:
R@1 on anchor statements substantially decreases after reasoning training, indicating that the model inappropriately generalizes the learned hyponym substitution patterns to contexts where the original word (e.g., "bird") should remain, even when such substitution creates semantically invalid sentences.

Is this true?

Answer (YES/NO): YES